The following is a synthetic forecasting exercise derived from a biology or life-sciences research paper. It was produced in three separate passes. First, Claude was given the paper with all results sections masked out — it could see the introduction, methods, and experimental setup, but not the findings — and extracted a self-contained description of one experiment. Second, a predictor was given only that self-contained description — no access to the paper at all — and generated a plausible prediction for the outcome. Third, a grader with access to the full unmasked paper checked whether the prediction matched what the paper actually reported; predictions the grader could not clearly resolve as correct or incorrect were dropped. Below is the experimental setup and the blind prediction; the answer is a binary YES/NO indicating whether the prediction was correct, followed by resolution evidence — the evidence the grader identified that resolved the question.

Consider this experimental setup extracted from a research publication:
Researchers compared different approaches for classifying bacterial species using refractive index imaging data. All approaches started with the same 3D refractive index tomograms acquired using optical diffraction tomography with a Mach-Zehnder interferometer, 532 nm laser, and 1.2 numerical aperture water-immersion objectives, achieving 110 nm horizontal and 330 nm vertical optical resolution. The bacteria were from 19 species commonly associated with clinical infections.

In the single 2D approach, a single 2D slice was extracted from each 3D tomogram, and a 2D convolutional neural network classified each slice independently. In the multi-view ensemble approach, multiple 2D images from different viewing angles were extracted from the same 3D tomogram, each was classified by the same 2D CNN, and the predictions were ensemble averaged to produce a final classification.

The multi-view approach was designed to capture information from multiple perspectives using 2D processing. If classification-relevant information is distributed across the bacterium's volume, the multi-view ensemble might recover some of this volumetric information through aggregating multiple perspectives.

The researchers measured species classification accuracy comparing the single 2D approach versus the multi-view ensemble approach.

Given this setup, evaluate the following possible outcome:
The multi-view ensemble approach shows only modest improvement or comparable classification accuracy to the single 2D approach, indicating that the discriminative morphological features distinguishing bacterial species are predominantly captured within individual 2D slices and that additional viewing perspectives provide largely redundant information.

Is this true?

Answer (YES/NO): NO